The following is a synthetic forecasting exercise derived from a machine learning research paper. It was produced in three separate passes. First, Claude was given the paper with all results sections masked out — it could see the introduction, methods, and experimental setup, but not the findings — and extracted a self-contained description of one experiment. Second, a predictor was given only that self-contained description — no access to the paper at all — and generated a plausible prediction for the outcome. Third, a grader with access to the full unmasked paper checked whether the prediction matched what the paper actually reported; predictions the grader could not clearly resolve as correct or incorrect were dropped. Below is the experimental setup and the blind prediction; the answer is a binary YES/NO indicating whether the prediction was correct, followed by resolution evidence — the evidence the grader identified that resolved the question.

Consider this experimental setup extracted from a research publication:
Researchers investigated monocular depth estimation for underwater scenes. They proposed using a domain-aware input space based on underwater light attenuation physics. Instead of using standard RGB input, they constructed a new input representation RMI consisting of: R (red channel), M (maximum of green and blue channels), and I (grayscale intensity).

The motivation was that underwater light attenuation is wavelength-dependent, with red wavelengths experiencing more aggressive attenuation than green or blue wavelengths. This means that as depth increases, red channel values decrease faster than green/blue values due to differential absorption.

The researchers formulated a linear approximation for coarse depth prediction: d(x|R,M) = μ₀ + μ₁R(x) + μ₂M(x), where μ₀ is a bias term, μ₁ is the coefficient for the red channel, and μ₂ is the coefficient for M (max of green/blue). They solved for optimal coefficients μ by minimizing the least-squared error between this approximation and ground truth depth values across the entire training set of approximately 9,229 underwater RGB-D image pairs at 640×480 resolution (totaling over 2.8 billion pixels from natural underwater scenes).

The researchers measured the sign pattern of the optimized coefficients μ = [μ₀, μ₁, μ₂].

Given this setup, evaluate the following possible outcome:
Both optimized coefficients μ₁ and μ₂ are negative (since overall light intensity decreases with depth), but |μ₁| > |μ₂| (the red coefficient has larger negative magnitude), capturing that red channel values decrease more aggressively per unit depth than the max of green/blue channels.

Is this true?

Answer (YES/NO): NO